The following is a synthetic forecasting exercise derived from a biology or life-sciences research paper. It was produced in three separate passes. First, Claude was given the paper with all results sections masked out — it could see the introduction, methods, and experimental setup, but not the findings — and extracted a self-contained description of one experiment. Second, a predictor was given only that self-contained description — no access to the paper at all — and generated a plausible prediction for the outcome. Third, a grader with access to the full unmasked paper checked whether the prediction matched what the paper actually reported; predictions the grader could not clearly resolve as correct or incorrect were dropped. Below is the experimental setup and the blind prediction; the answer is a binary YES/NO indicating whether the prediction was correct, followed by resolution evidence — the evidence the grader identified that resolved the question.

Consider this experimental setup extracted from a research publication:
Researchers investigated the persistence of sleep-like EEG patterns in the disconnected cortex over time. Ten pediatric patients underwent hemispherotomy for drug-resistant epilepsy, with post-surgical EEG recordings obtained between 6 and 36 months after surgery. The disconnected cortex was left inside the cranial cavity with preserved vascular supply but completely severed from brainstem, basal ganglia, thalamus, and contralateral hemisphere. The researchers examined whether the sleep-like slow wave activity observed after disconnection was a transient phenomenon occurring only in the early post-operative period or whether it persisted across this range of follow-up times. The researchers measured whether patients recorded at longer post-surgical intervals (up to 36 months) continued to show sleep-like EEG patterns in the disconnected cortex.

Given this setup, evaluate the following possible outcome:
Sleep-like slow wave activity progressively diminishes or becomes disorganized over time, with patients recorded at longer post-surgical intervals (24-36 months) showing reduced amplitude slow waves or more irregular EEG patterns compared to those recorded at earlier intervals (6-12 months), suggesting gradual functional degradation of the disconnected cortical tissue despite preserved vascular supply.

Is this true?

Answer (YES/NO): NO